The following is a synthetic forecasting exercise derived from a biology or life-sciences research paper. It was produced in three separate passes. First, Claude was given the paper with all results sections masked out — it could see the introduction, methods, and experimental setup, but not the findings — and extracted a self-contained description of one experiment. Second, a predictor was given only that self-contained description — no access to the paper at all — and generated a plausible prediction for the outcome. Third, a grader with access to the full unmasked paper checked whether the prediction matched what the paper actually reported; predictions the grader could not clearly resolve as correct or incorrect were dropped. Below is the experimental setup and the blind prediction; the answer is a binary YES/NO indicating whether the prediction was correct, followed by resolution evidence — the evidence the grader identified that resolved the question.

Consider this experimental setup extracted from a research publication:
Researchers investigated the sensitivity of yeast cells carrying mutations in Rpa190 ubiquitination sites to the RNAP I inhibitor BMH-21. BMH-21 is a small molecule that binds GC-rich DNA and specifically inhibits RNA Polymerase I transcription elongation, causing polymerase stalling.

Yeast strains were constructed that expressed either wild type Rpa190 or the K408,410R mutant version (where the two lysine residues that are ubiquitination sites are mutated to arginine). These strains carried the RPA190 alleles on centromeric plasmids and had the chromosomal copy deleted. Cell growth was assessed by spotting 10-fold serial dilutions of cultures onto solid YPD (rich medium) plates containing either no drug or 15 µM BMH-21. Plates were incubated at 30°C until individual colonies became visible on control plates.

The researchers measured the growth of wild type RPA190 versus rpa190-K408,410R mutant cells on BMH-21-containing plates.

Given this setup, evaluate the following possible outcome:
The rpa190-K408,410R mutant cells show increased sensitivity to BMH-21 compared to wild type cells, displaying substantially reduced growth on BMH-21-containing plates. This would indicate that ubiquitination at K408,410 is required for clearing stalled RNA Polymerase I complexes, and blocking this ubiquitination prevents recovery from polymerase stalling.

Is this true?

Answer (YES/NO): NO